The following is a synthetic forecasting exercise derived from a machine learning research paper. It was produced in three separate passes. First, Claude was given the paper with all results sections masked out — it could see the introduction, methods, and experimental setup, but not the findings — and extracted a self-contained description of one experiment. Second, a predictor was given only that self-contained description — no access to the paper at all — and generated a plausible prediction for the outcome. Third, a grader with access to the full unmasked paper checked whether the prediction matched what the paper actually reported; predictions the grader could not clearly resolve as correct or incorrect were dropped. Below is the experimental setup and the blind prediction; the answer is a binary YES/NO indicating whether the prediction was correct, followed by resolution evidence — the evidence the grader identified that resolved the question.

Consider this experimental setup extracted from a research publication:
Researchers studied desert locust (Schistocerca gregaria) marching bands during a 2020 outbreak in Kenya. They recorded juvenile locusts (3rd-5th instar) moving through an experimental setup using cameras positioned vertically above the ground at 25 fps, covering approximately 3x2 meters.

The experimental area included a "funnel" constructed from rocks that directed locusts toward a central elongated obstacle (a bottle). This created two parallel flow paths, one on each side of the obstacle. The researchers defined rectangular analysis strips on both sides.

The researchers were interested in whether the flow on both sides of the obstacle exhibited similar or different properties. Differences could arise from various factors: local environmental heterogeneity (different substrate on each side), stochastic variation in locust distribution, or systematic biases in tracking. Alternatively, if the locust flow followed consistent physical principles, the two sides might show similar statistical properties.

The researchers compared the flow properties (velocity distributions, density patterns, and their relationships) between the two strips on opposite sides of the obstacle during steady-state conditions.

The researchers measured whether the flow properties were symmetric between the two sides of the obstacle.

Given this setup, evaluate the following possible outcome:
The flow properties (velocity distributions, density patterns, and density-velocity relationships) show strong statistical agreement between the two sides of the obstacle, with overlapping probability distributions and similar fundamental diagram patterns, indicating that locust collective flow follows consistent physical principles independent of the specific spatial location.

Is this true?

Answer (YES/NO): NO